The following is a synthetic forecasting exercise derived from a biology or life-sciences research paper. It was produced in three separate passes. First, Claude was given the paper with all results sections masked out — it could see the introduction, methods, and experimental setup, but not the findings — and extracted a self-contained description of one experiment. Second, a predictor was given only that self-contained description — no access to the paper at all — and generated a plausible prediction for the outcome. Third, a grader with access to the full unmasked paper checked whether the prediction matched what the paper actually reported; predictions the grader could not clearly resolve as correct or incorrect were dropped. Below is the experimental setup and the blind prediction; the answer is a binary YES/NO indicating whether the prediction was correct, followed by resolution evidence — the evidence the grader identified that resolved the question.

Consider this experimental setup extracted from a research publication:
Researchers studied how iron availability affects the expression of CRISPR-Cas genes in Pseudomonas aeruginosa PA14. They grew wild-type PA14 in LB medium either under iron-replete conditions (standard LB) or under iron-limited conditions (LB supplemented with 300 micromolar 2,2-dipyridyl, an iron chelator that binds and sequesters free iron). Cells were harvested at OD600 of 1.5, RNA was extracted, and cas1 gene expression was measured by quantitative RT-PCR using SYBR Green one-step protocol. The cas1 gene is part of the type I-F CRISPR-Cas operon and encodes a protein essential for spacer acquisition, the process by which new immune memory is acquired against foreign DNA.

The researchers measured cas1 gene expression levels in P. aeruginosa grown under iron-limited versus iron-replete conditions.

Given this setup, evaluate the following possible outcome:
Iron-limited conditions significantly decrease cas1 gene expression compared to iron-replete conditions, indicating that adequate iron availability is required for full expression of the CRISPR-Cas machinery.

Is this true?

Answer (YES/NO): NO